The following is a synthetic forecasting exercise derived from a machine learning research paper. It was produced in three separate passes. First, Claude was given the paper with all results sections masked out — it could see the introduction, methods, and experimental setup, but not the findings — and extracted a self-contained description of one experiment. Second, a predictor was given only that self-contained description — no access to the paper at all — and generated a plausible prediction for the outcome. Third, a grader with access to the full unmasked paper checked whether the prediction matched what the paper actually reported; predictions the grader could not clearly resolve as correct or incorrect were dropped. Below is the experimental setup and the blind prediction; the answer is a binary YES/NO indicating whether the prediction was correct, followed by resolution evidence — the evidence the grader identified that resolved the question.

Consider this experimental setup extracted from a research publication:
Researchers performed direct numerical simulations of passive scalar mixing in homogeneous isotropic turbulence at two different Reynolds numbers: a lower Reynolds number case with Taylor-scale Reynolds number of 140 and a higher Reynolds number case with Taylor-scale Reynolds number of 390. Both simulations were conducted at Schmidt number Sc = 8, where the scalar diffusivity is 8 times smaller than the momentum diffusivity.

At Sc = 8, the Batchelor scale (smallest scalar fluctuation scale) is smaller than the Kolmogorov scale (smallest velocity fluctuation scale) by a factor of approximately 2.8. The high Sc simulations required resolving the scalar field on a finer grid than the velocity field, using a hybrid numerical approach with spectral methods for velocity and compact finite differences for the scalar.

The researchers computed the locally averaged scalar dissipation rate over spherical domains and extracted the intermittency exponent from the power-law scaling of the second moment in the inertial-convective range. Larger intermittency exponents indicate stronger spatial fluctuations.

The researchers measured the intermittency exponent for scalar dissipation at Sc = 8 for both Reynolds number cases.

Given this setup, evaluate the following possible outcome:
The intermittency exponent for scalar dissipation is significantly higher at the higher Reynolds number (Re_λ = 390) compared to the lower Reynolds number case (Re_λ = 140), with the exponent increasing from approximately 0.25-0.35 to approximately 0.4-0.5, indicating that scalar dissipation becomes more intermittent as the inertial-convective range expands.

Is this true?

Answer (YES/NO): NO